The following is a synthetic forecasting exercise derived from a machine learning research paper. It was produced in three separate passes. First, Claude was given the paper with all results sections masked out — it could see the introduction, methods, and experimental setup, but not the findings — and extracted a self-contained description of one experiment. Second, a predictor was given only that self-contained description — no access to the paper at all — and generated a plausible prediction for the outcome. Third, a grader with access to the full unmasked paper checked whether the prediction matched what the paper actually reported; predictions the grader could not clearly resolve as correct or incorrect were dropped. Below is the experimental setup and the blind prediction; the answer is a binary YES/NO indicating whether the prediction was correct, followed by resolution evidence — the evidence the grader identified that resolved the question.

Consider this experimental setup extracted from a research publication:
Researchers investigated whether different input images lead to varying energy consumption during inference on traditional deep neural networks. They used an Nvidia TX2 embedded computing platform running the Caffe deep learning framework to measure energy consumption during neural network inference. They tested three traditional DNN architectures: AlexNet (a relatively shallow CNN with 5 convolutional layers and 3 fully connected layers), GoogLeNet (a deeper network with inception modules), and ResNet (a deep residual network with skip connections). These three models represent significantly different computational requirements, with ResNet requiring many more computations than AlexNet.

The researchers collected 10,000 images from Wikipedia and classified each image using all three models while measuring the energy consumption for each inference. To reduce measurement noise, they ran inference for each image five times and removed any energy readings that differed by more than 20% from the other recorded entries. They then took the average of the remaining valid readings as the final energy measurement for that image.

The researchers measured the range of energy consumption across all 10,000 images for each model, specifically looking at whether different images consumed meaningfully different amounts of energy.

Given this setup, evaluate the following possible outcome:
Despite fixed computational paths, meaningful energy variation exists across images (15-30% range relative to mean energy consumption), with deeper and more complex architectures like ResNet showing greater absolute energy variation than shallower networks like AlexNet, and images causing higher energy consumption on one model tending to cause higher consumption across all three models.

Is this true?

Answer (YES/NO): NO